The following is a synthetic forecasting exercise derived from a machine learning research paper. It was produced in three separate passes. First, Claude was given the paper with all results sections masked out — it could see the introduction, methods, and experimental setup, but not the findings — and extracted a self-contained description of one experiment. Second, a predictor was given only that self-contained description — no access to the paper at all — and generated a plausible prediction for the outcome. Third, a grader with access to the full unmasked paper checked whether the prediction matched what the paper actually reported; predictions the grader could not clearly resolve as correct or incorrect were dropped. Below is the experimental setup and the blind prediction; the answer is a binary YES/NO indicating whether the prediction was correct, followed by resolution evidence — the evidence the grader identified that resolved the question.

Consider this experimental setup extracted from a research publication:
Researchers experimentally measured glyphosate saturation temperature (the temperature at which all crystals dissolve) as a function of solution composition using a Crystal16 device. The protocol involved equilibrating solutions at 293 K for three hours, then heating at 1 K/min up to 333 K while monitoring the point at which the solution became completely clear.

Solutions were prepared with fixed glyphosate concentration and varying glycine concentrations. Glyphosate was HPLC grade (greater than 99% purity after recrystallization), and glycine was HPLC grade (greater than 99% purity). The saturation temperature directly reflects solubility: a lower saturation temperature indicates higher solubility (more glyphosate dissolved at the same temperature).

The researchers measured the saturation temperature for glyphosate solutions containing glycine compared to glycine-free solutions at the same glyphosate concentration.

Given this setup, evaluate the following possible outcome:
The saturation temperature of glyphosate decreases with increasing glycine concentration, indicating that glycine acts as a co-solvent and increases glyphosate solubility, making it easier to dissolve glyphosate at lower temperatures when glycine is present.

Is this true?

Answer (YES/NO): YES